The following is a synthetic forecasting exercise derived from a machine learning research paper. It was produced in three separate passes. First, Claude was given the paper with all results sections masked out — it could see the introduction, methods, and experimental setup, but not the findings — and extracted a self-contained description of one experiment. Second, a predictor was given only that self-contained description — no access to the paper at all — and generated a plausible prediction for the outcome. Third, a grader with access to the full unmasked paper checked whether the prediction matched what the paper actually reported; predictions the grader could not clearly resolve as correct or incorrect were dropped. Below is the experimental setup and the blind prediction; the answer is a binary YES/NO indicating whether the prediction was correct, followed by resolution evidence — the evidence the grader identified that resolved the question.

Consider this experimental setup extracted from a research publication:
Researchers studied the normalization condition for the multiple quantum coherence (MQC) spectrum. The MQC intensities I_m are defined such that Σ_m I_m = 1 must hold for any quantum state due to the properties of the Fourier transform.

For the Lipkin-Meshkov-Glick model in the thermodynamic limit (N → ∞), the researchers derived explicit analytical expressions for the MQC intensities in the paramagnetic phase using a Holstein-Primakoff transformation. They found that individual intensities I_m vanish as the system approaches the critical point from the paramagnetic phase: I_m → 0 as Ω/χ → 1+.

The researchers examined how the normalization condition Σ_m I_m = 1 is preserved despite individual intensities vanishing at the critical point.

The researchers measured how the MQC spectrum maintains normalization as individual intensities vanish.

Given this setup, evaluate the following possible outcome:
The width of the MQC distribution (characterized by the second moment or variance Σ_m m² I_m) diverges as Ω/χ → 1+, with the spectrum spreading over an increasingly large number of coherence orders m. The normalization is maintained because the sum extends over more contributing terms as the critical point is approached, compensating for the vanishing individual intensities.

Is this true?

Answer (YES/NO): YES